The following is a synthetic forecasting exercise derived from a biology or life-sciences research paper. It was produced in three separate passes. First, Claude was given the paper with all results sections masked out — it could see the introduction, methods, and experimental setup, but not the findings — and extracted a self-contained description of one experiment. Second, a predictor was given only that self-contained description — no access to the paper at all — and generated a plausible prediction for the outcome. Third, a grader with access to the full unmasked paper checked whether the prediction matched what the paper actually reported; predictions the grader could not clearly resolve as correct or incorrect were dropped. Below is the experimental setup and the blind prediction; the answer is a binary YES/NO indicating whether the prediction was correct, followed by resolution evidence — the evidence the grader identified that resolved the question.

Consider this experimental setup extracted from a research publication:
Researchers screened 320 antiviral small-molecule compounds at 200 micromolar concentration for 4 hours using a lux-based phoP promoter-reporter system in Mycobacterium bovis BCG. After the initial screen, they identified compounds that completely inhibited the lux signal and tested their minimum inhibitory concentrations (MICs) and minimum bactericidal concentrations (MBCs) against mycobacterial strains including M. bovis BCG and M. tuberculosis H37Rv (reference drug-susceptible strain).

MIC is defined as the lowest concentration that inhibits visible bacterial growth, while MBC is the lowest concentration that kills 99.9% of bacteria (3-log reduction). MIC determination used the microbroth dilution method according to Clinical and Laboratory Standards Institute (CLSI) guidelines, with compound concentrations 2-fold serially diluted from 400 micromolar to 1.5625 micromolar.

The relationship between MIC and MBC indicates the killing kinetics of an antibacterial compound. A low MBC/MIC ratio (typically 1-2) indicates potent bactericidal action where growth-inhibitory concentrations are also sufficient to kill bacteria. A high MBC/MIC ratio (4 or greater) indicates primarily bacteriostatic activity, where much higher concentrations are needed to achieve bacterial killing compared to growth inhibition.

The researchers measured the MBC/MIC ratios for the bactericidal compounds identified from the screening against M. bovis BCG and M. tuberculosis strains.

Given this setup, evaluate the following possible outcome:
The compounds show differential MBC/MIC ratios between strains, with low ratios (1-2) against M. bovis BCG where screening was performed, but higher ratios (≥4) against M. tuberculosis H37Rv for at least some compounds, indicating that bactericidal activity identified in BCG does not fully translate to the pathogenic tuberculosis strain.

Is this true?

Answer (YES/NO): NO